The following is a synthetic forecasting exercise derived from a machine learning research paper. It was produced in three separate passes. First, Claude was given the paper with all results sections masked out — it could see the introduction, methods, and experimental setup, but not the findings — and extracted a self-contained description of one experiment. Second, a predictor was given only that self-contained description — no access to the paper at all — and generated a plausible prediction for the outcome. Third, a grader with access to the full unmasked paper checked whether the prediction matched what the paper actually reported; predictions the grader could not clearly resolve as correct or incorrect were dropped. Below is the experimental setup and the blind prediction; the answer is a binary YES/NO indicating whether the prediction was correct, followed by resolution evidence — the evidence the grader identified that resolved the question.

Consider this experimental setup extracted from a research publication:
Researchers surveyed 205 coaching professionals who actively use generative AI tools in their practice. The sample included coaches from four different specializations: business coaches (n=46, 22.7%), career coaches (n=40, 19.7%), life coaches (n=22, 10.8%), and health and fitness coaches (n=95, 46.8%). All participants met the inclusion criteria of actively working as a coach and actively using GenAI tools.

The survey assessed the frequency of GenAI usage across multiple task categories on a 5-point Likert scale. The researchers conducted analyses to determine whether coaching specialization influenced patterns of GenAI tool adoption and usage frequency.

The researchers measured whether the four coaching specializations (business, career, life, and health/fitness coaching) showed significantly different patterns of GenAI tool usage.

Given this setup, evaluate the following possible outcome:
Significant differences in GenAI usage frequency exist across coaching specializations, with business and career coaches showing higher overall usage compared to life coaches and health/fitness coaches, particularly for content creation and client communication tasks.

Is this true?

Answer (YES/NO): NO